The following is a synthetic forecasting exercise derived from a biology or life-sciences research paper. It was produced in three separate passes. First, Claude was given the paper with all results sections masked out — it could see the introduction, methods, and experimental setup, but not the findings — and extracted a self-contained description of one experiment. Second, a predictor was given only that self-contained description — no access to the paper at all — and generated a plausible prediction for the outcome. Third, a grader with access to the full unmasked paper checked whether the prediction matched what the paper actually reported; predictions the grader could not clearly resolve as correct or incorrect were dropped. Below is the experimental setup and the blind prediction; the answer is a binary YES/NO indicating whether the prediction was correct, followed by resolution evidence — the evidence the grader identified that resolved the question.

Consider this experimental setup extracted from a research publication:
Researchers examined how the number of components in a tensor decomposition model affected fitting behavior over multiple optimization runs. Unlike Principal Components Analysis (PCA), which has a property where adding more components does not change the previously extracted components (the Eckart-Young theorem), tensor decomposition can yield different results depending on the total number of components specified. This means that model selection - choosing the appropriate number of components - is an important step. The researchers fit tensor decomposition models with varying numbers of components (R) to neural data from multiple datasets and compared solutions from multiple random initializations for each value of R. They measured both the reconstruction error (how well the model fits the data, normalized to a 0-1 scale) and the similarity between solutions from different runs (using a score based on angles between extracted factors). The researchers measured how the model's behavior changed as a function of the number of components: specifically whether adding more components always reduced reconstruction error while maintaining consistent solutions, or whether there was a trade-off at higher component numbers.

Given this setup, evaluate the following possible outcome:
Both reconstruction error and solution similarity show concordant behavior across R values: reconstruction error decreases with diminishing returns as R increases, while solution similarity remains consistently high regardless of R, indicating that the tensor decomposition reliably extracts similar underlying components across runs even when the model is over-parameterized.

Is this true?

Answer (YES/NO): NO